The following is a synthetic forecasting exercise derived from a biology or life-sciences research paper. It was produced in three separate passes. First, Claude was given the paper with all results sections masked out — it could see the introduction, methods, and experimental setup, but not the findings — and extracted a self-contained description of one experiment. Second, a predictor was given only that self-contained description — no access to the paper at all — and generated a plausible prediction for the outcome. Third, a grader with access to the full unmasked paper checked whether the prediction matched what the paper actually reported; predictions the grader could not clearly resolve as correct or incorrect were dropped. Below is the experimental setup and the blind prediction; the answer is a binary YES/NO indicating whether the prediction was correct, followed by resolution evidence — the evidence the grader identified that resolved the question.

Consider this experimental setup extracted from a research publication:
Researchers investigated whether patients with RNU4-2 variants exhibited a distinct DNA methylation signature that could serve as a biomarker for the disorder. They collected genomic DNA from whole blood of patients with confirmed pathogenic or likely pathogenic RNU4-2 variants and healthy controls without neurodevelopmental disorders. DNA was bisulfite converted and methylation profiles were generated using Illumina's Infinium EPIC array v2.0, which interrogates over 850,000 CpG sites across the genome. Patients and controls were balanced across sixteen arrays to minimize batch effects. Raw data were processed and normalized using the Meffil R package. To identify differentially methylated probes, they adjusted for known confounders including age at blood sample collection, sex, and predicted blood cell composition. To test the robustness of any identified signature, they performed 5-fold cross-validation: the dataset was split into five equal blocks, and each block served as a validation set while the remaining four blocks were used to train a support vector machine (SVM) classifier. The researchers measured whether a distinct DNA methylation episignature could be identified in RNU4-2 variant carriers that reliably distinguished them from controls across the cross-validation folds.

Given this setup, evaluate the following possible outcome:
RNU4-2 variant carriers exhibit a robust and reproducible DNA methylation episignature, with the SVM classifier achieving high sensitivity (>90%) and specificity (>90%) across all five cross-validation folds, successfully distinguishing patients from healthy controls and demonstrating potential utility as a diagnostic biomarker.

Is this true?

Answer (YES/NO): NO